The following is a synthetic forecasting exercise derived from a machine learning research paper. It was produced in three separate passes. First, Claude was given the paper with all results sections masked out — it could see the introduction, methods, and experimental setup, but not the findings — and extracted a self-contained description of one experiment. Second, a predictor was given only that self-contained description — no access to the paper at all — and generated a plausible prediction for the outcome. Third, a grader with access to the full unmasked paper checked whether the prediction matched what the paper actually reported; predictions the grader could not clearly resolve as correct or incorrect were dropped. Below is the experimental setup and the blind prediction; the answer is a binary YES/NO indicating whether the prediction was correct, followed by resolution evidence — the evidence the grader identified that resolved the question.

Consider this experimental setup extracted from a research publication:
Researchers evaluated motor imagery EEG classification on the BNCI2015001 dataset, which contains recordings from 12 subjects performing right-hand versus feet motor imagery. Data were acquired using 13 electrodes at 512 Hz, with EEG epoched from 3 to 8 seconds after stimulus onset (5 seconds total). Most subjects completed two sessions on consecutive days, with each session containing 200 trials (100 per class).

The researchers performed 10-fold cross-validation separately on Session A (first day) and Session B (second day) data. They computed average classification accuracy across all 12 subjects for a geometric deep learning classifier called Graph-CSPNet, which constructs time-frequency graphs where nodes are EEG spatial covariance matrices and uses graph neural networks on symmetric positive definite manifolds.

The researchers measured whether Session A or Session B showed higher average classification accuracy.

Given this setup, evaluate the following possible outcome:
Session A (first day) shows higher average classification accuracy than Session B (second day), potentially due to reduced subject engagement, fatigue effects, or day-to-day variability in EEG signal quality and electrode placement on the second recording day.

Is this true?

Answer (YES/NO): NO